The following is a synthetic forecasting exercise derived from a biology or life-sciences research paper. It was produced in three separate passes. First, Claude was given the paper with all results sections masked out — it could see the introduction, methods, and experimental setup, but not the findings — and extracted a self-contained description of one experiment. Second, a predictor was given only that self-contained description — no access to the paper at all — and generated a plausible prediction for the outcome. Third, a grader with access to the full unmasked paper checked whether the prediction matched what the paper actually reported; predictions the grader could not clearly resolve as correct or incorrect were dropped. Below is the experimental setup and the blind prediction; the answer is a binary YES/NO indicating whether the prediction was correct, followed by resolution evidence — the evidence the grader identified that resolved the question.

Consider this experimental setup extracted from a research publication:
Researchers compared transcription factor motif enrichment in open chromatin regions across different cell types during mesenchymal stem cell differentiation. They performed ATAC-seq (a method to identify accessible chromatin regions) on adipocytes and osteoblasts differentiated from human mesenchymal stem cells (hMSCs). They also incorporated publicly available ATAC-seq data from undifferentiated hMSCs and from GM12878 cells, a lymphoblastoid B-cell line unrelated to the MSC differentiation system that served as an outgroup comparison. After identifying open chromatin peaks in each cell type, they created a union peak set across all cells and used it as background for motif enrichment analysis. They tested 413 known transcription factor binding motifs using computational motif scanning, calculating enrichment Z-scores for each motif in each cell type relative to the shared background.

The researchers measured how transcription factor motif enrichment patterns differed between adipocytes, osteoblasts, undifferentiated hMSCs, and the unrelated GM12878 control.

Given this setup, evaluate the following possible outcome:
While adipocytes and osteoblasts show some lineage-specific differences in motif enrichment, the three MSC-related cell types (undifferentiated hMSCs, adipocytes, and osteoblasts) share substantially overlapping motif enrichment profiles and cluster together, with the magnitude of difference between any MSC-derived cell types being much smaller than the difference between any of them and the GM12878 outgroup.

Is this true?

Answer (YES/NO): NO